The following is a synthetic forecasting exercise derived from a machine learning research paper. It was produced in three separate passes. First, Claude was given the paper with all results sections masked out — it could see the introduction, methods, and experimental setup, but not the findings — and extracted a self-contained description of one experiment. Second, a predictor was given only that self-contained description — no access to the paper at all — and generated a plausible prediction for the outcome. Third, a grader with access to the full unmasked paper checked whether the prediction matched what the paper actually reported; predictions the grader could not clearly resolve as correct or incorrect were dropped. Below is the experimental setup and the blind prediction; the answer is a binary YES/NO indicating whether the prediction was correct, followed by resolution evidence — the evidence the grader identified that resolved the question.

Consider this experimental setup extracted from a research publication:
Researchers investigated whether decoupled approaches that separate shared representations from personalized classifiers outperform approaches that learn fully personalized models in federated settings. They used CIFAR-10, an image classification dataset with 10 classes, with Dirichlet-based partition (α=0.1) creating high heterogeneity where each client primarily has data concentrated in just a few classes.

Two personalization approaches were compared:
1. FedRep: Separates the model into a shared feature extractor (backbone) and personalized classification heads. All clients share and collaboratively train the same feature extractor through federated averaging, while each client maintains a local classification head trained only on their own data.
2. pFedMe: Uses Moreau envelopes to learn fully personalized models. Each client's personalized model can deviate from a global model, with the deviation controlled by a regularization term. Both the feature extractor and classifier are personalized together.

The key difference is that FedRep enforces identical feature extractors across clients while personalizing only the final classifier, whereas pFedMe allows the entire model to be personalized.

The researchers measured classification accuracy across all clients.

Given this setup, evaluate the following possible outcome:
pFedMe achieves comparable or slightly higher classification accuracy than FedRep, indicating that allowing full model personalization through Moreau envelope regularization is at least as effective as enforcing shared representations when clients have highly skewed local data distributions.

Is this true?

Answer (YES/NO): NO